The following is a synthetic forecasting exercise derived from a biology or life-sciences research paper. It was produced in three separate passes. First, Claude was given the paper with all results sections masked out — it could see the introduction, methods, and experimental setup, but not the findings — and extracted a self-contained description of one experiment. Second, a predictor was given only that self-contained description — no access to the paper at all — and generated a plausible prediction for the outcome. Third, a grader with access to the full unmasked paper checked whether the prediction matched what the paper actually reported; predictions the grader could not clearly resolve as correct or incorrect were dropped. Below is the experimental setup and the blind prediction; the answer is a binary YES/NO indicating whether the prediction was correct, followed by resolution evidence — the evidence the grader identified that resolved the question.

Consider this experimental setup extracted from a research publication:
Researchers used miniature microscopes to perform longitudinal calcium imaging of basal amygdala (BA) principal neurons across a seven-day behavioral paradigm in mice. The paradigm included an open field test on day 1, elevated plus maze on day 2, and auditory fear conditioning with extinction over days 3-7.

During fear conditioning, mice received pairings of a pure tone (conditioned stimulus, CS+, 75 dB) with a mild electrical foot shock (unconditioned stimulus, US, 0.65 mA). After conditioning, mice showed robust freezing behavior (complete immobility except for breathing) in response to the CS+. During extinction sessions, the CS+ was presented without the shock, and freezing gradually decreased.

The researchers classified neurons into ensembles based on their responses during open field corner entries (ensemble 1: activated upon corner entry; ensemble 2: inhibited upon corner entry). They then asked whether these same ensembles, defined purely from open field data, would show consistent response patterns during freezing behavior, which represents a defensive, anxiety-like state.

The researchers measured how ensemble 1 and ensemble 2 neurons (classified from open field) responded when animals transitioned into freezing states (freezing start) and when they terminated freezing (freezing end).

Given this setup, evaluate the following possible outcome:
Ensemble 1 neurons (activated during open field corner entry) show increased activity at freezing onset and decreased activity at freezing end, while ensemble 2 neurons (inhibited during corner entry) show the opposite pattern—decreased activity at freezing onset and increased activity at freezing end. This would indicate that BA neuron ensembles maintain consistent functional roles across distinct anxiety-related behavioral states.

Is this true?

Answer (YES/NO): NO